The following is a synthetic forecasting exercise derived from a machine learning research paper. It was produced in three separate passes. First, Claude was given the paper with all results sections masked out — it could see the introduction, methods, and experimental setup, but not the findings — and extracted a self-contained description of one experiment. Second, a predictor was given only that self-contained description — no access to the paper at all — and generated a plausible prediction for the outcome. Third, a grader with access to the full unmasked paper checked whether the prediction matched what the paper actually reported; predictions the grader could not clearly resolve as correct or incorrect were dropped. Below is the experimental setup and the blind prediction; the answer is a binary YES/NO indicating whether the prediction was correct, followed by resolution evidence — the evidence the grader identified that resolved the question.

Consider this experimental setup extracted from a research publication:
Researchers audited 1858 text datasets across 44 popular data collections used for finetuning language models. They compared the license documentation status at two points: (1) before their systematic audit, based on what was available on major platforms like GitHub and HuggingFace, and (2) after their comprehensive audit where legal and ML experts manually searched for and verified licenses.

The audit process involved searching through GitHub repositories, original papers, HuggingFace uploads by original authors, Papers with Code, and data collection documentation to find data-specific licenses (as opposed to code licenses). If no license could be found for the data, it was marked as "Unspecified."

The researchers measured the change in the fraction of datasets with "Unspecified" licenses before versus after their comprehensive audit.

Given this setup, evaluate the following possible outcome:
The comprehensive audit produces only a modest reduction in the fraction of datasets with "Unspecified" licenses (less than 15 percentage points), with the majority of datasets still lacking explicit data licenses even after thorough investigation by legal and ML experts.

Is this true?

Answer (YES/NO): NO